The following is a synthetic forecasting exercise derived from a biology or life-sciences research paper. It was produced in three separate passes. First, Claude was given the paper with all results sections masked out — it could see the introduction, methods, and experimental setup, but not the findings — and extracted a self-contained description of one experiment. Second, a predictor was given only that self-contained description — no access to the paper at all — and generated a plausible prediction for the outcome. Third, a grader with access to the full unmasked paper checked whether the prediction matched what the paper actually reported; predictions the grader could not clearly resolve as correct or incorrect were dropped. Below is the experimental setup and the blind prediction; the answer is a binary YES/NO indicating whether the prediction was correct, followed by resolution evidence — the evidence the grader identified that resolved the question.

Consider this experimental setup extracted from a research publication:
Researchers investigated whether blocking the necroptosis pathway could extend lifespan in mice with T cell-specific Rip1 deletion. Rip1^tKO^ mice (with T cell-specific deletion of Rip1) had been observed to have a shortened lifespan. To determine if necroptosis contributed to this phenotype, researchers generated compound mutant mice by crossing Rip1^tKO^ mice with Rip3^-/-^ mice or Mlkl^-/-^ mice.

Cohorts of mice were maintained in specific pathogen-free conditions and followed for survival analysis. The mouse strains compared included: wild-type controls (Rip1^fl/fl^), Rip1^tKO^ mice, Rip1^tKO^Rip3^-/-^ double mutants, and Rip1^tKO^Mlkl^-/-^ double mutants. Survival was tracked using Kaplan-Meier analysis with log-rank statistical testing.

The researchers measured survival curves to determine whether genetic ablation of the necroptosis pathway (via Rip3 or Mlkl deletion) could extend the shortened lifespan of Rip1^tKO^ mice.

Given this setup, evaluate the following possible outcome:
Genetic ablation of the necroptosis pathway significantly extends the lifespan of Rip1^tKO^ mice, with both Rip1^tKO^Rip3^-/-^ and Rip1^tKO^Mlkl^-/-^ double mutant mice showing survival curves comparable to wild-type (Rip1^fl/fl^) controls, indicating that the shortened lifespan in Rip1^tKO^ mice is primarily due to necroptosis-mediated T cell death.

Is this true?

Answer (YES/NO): NO